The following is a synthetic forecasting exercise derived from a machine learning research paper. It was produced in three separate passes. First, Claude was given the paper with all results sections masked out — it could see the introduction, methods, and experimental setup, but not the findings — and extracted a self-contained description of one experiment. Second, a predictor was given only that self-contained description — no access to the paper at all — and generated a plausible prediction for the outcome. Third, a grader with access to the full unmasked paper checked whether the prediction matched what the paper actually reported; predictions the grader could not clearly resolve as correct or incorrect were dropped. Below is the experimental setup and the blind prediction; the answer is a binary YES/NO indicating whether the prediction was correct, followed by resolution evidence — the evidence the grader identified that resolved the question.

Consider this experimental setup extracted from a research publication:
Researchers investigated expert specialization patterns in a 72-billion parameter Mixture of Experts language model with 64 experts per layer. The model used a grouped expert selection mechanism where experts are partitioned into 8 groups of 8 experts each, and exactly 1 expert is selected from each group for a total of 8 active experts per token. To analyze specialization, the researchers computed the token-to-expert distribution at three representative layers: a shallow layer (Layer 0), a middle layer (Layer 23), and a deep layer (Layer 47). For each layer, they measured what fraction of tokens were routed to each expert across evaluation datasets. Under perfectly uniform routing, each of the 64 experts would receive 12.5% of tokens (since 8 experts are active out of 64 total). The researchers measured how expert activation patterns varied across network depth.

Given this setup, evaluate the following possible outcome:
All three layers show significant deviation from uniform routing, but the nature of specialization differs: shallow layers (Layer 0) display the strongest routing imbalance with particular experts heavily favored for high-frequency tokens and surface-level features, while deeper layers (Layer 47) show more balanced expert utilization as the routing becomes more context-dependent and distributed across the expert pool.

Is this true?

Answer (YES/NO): NO